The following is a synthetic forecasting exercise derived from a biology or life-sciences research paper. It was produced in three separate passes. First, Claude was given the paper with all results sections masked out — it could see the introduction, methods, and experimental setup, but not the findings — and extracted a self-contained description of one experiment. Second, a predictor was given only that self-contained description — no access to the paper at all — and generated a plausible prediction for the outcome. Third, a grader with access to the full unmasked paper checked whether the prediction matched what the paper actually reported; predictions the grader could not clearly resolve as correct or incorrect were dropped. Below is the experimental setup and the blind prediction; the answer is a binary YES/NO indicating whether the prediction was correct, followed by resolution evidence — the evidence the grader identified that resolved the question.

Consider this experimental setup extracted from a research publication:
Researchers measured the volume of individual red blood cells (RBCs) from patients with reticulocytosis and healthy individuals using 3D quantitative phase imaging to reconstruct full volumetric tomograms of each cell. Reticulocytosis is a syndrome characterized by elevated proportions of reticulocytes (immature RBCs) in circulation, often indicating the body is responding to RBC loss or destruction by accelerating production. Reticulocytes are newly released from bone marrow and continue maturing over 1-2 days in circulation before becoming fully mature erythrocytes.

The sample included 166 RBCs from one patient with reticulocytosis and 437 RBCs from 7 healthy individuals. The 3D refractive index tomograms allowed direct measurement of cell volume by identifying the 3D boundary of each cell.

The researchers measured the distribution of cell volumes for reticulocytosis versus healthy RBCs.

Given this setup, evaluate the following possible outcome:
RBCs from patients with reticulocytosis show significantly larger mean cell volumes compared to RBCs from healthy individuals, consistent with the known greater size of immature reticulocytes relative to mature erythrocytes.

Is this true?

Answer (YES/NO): YES